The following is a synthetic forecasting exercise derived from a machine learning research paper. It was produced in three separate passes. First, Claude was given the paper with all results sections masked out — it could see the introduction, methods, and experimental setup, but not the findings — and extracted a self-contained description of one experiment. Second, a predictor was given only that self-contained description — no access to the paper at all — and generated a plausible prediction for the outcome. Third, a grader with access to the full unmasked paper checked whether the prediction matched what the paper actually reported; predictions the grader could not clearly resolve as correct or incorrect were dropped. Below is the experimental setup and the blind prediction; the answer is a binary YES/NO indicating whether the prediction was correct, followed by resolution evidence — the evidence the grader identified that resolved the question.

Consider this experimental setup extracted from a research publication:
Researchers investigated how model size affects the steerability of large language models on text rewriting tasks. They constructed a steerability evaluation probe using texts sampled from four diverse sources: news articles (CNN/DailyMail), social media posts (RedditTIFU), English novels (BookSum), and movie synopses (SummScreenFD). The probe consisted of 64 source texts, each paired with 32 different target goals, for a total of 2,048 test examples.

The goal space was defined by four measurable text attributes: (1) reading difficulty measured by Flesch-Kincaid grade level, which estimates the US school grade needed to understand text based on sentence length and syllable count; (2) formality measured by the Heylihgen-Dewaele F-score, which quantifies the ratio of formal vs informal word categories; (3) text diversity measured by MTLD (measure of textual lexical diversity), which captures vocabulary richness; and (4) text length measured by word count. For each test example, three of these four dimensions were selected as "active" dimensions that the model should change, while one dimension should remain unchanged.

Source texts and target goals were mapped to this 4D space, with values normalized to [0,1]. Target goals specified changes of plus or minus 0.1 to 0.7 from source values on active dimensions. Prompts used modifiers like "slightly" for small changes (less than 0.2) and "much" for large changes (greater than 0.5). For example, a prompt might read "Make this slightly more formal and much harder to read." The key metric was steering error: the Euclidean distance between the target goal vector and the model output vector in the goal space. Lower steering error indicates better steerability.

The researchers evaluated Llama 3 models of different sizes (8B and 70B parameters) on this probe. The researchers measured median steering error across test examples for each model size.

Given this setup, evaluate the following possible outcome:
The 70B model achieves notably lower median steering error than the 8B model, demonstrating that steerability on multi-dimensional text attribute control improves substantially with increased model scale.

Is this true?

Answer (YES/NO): NO